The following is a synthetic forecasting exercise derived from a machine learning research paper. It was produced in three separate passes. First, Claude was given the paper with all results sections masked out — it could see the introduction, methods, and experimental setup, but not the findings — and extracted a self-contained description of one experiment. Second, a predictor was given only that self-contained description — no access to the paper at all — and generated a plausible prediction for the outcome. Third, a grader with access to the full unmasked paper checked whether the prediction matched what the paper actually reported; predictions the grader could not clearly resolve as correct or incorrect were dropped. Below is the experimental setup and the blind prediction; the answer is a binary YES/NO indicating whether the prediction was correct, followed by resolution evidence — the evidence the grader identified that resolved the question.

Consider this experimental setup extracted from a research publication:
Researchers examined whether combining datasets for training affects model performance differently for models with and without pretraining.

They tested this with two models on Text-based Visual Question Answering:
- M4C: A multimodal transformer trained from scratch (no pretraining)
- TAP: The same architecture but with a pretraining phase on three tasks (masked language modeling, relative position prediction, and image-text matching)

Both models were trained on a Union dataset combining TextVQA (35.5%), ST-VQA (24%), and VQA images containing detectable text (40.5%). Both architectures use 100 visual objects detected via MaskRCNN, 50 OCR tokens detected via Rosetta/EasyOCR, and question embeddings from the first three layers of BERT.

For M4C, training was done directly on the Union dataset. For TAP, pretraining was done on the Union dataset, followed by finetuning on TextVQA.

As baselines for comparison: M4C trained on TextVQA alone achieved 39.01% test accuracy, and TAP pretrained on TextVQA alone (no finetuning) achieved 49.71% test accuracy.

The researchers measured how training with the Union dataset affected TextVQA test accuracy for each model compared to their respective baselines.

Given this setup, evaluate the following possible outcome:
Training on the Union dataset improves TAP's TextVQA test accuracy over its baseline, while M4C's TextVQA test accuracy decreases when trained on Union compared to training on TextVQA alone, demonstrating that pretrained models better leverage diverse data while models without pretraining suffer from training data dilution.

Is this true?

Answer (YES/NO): NO